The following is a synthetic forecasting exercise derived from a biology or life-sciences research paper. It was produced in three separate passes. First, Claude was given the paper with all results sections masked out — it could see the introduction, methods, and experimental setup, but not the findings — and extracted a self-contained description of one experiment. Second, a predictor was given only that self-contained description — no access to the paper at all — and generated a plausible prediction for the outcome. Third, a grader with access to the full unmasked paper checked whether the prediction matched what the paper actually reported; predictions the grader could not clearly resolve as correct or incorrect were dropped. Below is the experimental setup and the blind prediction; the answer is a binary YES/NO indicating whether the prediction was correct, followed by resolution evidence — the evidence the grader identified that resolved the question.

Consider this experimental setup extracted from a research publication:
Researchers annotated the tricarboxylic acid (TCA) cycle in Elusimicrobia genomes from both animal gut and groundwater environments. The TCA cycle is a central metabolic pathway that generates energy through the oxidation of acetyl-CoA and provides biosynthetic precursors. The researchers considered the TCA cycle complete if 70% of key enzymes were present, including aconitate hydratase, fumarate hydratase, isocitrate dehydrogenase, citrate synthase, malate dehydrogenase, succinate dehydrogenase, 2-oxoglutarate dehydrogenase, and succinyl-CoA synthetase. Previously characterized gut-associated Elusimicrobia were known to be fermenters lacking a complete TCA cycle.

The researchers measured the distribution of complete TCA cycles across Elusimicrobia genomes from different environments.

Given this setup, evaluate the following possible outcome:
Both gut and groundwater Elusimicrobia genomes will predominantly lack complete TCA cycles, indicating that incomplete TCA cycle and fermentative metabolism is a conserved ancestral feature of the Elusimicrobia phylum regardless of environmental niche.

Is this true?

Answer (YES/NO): NO